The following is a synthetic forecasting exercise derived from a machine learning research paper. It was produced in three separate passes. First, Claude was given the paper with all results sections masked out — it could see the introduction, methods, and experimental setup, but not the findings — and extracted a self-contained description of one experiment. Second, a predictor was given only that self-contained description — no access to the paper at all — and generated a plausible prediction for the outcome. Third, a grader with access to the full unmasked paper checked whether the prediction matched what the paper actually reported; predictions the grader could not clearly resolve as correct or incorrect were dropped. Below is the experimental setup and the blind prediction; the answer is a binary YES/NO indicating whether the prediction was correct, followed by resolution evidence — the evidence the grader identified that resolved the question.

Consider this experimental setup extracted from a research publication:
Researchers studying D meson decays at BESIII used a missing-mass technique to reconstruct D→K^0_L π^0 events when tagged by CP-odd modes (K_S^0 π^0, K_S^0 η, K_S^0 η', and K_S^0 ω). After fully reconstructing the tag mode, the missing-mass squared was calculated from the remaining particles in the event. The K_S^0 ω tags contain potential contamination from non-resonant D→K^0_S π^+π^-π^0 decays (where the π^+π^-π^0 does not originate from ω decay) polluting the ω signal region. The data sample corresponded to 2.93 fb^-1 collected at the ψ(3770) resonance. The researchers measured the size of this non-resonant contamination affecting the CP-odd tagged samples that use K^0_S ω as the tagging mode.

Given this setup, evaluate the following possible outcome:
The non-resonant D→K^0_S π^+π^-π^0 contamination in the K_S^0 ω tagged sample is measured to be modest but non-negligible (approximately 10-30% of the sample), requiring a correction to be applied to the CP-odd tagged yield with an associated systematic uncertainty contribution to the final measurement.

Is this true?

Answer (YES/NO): NO